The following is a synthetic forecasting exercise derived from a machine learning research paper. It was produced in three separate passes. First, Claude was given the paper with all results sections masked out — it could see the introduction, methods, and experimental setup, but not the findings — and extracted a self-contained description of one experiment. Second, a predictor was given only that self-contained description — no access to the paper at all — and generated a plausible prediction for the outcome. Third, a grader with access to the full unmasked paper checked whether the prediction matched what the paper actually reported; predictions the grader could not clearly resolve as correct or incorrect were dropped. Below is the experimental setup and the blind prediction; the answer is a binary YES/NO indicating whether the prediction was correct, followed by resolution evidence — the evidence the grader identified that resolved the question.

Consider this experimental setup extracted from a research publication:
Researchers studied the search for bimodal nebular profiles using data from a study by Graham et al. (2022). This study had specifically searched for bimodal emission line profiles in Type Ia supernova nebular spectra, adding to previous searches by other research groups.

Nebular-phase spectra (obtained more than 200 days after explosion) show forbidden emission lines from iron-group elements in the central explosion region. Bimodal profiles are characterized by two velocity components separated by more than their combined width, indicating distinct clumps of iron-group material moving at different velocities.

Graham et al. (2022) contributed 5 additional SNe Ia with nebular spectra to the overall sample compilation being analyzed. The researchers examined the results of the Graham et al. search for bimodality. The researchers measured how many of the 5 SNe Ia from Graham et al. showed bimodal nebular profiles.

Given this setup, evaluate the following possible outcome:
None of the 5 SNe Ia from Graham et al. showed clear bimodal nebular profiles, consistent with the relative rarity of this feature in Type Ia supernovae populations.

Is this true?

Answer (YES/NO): YES